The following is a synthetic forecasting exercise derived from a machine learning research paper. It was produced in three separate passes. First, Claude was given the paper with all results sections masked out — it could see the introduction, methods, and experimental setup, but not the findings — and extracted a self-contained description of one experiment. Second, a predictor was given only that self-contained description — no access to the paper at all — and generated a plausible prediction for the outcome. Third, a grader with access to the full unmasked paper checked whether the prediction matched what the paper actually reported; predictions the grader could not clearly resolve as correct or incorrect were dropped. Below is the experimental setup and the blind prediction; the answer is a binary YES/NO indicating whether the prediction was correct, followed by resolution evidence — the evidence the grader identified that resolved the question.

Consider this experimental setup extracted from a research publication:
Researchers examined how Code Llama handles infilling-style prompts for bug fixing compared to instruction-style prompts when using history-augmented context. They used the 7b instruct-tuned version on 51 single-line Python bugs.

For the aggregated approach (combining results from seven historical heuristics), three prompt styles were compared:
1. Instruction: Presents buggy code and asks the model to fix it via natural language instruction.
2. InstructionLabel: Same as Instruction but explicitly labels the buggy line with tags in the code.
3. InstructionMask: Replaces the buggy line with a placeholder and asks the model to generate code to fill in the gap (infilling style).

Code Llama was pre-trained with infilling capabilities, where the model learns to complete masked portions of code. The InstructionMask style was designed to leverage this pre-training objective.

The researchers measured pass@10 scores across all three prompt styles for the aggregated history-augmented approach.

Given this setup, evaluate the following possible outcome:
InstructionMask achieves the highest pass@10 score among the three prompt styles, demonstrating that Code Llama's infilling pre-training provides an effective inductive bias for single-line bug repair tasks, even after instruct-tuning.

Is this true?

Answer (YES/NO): NO